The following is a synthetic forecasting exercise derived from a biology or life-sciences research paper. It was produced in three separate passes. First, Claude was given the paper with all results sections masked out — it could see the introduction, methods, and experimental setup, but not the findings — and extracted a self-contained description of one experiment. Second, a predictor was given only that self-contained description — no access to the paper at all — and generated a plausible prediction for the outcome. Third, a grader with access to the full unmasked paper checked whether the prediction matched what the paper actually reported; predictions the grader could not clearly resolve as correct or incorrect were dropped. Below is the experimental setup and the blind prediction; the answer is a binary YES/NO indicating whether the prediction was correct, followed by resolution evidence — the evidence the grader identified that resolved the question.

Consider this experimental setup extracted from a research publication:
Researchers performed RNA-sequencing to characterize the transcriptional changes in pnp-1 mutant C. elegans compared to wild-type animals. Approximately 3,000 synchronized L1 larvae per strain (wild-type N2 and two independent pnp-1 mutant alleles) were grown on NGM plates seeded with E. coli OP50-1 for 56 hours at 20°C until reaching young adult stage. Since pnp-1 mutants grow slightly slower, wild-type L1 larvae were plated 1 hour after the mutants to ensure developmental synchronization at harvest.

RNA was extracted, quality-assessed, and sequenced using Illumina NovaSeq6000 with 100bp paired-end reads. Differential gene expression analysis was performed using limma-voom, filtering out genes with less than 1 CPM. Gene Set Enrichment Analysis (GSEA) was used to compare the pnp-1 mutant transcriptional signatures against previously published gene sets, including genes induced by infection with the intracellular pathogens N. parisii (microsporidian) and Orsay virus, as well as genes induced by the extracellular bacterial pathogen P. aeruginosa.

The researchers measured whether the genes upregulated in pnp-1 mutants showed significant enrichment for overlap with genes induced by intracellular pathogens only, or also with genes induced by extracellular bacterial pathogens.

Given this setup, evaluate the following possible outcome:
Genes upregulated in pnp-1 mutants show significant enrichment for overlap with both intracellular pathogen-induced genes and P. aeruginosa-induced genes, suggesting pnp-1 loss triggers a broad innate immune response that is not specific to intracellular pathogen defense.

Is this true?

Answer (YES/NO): YES